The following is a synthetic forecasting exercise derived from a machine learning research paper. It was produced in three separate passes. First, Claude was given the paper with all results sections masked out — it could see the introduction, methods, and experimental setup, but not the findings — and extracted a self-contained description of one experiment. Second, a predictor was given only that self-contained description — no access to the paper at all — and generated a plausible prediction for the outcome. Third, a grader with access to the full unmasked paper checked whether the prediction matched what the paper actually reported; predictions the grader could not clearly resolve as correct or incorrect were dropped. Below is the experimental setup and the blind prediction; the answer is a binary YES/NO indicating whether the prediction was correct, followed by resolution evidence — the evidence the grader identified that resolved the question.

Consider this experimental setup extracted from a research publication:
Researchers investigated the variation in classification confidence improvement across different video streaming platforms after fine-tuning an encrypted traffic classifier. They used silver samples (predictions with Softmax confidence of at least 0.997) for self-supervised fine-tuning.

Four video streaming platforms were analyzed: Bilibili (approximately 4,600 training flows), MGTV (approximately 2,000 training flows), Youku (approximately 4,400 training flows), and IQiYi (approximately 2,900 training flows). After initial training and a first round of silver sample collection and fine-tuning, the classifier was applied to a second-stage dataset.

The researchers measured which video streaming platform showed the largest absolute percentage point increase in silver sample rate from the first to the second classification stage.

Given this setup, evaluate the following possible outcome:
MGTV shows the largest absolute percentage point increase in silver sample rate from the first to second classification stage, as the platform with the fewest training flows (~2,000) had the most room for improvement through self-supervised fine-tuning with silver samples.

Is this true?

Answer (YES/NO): NO